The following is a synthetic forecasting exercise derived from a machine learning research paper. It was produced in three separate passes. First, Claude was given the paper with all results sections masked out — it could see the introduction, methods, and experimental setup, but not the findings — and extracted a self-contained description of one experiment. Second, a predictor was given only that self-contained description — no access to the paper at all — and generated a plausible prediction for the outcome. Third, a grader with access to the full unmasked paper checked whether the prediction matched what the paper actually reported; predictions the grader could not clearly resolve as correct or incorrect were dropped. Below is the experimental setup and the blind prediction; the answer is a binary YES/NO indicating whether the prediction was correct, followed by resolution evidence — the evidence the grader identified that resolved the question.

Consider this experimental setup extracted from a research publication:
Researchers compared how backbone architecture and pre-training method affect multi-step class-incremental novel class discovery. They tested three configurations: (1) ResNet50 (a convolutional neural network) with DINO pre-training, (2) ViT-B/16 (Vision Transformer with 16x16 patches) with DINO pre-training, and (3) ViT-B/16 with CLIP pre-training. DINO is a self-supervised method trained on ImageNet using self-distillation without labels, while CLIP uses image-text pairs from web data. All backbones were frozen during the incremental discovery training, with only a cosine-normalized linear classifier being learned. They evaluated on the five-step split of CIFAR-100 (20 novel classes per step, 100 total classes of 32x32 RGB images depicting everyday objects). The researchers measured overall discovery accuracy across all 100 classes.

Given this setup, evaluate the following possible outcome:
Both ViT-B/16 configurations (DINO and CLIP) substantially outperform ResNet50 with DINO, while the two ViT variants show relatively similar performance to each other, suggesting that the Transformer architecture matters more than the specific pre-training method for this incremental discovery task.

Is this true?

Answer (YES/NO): YES